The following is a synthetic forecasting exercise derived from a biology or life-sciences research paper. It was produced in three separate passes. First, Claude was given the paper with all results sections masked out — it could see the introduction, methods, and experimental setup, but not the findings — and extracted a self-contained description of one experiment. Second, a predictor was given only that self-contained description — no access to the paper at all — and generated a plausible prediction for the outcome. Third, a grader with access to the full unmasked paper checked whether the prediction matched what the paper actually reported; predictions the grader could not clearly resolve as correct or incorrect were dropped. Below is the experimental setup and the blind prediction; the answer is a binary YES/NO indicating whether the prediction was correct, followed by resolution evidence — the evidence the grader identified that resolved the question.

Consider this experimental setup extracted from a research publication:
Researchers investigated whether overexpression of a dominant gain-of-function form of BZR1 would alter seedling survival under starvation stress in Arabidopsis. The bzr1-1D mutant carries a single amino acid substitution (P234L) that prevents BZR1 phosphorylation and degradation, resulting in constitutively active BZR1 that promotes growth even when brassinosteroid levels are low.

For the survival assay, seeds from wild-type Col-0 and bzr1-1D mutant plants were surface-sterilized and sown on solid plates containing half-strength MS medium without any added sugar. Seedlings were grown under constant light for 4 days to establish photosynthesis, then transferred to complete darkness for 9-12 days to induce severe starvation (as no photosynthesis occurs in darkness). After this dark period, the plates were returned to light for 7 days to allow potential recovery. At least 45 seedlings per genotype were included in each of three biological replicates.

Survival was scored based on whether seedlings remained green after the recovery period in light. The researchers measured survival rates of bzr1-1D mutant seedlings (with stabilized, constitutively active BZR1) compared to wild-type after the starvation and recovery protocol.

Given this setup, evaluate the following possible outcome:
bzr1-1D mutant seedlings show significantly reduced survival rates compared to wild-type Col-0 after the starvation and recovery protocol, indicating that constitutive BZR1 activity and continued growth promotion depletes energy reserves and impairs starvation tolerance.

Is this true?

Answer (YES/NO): YES